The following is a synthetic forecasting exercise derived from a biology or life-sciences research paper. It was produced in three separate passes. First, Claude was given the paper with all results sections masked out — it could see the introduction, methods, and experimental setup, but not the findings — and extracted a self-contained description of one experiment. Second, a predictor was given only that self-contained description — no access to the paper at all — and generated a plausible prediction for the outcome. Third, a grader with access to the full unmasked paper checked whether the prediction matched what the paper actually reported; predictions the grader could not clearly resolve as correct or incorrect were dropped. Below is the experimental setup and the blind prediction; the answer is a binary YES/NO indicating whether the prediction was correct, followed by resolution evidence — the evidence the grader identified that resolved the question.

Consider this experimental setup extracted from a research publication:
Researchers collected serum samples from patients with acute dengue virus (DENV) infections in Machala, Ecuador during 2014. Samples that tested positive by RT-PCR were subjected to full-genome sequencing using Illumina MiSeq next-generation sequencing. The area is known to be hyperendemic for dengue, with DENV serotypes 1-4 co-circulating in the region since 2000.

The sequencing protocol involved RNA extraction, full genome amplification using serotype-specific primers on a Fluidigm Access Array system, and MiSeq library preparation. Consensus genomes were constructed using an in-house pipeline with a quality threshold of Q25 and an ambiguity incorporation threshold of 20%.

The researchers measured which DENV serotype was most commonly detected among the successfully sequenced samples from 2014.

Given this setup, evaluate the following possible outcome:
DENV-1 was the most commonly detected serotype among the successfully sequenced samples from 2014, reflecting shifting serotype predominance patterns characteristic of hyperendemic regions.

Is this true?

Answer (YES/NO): NO